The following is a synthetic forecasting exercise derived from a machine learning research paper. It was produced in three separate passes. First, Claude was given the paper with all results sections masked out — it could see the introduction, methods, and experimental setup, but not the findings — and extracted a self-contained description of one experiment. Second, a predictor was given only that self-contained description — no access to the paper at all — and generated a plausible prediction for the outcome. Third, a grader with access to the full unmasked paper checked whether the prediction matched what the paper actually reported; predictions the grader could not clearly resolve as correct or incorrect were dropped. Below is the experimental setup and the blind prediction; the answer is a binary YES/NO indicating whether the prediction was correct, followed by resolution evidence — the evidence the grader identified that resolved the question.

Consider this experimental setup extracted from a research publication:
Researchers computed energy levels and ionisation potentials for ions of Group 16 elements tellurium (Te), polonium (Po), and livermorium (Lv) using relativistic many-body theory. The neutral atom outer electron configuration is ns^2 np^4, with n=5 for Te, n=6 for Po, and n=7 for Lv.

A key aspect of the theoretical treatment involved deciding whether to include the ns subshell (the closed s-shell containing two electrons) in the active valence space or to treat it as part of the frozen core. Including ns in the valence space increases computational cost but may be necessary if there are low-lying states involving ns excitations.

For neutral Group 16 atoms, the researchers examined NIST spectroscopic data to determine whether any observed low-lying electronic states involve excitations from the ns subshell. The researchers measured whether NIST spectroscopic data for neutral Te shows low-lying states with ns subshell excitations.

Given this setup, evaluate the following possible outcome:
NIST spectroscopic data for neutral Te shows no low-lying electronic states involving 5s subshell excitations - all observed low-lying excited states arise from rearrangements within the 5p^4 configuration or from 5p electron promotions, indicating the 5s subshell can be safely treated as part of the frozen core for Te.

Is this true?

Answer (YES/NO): YES